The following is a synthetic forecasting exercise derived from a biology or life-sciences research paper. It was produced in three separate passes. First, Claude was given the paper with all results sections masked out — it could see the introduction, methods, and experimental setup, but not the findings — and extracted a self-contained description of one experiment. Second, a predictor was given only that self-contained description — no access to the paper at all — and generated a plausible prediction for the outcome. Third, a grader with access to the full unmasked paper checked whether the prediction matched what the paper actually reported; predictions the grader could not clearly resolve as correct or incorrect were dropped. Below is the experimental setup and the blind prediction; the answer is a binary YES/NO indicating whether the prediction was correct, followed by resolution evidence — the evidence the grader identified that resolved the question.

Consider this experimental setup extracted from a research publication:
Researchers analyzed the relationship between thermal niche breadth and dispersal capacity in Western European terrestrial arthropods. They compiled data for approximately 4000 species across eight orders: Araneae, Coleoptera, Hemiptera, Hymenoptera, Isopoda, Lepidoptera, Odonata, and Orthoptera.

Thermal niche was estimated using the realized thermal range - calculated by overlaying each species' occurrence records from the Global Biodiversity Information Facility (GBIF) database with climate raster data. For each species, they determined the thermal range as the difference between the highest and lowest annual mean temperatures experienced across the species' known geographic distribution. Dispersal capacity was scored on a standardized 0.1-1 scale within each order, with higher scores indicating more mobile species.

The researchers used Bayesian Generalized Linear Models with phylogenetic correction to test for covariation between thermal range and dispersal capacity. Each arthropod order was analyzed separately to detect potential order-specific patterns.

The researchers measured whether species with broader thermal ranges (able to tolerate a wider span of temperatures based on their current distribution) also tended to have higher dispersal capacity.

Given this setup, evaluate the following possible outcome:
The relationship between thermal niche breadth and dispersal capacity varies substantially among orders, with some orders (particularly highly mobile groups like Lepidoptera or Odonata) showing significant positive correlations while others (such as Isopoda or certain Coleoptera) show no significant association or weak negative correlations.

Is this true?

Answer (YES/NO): NO